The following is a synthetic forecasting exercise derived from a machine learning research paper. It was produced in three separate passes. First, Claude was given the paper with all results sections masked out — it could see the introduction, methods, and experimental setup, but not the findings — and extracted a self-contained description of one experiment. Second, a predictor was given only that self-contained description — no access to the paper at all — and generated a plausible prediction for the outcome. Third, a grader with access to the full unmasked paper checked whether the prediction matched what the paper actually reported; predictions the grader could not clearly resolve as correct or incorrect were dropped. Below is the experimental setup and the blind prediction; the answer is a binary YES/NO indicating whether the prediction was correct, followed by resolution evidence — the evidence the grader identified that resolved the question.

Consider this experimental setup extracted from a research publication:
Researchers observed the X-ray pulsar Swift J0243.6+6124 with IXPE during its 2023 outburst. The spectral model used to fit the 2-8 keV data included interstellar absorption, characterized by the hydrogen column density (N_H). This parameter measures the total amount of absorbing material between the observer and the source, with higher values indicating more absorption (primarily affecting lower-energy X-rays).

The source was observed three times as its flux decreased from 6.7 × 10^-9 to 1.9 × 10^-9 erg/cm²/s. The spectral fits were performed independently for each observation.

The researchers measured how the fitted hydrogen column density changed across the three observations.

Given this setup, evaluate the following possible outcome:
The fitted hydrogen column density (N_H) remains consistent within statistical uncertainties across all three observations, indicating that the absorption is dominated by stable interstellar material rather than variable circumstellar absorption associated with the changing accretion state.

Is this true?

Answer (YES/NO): NO